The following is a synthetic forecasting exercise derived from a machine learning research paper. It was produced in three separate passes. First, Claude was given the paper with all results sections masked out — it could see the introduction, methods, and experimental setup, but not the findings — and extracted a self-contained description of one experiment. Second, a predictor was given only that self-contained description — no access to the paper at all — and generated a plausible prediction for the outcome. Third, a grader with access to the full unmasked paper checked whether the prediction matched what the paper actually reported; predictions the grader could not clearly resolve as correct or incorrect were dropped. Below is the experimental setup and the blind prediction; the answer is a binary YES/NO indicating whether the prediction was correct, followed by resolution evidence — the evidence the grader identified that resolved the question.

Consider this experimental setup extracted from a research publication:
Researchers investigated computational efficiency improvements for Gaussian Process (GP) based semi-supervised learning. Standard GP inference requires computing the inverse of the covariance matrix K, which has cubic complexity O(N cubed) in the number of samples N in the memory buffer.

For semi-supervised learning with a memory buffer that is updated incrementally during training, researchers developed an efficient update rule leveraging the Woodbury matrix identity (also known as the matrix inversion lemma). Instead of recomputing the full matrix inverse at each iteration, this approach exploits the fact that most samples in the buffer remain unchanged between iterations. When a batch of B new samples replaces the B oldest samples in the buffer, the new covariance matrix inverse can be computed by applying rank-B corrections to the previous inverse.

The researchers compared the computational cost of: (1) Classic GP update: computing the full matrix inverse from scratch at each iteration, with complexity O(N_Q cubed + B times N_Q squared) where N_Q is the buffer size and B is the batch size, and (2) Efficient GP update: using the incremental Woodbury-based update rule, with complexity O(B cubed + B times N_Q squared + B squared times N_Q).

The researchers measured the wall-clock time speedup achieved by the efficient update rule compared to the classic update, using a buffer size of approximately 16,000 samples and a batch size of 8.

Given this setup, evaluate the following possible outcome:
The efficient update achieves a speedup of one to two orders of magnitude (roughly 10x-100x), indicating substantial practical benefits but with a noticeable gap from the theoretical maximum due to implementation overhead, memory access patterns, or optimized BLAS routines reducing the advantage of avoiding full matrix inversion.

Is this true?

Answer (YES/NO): NO